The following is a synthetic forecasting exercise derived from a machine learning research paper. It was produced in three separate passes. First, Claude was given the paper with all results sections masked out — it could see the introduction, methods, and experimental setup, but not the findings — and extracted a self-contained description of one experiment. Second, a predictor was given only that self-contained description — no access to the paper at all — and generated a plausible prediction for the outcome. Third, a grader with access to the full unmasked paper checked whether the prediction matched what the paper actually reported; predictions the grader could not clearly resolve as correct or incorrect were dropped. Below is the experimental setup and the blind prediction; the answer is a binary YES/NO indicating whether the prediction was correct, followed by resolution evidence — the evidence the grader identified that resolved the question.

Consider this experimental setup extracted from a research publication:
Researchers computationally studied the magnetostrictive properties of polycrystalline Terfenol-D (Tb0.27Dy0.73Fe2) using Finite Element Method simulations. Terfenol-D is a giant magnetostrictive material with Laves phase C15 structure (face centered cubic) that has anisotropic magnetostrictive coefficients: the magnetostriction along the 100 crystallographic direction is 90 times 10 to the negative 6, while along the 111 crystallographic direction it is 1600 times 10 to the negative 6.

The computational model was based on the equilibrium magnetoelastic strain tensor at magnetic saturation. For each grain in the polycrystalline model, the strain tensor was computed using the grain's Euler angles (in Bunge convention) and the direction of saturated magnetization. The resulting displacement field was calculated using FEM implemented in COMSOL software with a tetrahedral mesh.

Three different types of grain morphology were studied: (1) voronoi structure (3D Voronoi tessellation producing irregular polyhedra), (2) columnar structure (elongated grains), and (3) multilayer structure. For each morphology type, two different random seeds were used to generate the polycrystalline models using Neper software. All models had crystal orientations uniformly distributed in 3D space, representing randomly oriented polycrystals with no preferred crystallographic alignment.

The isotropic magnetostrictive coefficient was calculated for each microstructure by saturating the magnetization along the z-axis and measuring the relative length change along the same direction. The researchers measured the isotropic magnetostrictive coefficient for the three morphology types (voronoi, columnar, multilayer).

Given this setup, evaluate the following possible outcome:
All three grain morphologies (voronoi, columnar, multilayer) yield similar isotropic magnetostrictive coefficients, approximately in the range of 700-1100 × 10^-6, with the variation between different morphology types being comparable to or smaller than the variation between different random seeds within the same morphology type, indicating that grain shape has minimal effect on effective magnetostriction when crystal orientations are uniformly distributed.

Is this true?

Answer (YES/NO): YES